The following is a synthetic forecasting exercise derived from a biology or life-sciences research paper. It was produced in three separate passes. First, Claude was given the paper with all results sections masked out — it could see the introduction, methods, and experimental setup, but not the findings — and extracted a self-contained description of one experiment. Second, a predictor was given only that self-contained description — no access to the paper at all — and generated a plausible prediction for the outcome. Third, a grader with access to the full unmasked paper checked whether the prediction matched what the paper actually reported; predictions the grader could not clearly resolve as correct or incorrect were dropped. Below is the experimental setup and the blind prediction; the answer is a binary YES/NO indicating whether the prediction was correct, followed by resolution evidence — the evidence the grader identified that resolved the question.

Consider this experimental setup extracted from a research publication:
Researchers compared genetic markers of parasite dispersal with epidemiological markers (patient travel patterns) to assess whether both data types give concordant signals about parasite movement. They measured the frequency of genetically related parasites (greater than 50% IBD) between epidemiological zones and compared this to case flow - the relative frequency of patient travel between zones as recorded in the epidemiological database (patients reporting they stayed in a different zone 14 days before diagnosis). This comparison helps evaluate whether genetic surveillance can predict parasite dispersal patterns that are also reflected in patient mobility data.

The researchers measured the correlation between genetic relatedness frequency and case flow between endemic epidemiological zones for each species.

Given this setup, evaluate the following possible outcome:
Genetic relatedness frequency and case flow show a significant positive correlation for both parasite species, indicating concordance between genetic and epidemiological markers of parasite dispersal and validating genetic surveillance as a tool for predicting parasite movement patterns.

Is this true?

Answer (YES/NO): YES